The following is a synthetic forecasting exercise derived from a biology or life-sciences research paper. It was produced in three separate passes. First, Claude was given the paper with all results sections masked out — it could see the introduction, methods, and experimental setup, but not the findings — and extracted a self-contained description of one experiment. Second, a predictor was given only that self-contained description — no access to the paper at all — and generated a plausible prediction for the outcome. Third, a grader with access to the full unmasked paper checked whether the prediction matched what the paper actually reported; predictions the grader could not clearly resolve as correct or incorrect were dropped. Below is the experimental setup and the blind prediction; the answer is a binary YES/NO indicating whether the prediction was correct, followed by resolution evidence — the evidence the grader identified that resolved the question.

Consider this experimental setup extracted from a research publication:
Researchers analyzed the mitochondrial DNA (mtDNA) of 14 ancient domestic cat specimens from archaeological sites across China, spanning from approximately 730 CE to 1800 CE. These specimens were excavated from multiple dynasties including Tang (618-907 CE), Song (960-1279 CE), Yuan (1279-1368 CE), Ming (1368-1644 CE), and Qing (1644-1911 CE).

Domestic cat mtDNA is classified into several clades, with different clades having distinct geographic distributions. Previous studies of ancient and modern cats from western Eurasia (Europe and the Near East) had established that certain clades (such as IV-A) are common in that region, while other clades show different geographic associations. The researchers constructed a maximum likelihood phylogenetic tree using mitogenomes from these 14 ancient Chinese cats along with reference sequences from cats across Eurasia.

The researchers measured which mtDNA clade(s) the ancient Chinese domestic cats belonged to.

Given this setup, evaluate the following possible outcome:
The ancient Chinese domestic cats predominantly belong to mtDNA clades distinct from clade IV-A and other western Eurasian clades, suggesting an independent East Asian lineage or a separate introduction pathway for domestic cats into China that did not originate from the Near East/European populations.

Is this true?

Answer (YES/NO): NO